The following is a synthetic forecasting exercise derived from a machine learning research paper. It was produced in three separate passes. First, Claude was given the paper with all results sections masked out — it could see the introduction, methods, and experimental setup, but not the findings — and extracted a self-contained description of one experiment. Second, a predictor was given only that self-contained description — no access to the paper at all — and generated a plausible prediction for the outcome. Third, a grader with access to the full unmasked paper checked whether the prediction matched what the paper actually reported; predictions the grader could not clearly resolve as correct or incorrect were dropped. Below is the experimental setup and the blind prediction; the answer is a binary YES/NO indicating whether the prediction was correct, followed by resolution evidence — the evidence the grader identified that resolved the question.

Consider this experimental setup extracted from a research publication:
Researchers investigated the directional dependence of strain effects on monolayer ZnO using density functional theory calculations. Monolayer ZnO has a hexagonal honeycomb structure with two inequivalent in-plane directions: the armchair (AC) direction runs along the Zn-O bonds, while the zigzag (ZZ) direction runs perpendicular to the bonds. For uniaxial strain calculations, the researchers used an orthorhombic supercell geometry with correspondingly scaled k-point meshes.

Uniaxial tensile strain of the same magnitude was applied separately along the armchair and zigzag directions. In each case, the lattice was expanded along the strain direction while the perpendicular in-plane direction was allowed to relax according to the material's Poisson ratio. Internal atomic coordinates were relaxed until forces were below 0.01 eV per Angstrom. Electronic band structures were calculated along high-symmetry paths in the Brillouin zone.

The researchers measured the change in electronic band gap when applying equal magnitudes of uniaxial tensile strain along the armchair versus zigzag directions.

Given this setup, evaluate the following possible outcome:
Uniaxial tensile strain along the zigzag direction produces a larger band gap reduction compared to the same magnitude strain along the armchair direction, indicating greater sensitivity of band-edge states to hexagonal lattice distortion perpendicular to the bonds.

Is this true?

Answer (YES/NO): NO